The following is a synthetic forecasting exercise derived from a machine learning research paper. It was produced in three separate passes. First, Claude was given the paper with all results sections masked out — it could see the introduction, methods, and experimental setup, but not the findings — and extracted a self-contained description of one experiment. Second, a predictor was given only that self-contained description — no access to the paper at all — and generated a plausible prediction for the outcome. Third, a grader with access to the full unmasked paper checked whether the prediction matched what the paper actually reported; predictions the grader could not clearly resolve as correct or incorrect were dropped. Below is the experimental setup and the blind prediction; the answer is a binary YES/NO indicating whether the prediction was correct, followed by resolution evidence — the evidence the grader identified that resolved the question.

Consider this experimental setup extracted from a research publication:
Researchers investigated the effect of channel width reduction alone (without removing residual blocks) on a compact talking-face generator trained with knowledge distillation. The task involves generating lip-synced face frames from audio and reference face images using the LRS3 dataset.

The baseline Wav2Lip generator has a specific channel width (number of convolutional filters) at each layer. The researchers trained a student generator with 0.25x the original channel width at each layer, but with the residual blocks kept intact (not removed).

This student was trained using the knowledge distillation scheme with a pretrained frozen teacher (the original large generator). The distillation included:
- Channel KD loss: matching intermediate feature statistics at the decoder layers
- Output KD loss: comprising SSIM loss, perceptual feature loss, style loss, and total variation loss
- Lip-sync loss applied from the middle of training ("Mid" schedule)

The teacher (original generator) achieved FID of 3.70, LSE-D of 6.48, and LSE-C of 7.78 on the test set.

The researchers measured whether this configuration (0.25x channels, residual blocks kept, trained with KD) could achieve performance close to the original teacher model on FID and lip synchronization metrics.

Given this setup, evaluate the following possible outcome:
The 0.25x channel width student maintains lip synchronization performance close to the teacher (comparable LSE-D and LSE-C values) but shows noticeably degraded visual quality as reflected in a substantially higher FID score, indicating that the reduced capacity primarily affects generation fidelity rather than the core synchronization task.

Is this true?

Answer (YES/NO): NO